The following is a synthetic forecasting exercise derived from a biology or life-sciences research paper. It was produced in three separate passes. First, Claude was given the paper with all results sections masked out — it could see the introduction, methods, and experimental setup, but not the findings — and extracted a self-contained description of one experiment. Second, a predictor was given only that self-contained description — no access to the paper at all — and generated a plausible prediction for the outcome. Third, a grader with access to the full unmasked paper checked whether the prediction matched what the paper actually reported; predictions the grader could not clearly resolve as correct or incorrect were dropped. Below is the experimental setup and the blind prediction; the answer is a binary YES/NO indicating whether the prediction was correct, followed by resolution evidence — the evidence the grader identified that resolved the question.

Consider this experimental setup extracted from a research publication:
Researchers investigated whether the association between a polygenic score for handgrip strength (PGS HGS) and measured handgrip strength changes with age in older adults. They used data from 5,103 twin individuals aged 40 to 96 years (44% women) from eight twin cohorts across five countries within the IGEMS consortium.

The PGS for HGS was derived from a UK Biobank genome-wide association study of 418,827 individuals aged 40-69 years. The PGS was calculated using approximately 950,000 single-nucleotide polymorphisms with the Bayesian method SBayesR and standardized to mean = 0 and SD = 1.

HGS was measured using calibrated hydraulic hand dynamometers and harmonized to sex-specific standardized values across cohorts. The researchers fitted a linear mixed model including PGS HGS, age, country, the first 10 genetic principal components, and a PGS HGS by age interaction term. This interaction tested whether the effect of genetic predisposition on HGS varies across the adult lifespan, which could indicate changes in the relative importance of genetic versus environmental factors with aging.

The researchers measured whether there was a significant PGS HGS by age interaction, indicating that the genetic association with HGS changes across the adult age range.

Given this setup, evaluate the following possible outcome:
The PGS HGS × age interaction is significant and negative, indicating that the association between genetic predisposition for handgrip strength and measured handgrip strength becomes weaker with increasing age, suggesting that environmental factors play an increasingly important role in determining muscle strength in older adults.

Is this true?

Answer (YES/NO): NO